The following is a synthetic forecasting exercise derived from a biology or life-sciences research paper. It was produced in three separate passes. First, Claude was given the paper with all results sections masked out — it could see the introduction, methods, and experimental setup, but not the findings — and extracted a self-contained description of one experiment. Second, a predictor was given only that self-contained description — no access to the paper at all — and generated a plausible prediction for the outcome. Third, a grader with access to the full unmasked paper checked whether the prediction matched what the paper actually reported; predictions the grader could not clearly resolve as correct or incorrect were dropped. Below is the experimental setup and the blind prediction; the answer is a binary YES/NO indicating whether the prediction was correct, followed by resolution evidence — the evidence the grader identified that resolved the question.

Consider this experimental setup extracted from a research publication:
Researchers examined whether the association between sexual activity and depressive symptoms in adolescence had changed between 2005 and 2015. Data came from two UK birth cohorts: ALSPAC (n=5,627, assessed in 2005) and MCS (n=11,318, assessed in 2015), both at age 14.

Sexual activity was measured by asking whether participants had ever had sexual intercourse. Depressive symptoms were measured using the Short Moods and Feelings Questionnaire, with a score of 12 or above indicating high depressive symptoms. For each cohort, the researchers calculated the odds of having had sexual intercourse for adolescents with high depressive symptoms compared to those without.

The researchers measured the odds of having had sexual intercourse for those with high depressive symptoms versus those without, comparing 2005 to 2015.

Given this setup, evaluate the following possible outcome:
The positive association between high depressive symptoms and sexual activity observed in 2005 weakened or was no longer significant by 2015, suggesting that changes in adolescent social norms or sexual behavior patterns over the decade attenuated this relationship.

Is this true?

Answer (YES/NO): NO